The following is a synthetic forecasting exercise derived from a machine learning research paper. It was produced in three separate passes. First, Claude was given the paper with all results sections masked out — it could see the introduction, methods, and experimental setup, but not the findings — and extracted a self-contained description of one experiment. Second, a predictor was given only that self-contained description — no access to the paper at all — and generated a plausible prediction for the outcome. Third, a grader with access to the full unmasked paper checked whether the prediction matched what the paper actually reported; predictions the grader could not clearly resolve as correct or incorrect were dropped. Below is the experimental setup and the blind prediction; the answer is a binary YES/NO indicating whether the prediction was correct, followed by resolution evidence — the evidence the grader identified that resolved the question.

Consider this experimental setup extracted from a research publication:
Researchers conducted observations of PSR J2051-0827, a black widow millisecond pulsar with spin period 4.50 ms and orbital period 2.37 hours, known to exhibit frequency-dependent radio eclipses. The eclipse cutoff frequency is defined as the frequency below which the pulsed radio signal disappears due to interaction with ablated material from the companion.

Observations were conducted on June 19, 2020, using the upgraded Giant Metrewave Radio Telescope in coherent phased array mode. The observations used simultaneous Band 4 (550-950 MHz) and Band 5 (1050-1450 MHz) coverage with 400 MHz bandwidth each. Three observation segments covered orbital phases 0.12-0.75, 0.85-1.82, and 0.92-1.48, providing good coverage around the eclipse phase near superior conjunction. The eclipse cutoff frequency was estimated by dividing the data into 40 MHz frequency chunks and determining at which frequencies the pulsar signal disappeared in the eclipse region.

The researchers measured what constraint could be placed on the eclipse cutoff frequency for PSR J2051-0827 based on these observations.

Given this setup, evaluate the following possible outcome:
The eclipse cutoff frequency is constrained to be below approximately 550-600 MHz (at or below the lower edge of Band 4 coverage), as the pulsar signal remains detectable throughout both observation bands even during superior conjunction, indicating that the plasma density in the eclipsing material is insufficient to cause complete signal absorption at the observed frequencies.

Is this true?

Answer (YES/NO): NO